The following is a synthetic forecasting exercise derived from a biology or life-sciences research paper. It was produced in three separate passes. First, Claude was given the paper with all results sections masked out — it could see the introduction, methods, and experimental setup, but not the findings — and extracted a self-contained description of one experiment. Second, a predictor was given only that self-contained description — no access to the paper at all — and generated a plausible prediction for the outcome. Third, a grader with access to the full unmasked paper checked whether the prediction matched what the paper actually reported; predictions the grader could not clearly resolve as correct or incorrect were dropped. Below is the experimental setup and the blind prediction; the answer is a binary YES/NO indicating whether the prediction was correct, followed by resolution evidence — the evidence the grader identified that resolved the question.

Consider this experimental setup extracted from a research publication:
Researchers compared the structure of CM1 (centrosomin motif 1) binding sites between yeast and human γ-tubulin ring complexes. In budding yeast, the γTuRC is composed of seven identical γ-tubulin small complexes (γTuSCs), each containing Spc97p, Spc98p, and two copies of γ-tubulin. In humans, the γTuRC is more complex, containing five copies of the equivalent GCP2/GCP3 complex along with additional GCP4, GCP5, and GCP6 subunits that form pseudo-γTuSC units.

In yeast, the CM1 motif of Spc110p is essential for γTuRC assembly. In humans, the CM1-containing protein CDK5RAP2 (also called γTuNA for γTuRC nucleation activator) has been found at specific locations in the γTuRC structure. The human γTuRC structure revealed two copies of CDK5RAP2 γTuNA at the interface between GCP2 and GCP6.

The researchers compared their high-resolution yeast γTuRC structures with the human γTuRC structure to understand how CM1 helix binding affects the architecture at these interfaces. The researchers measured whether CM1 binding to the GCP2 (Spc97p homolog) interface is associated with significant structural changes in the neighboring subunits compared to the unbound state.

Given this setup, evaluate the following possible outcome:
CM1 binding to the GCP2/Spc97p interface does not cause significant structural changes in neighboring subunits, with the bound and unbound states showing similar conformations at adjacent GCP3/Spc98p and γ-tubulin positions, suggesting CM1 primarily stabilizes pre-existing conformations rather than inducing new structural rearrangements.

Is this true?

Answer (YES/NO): NO